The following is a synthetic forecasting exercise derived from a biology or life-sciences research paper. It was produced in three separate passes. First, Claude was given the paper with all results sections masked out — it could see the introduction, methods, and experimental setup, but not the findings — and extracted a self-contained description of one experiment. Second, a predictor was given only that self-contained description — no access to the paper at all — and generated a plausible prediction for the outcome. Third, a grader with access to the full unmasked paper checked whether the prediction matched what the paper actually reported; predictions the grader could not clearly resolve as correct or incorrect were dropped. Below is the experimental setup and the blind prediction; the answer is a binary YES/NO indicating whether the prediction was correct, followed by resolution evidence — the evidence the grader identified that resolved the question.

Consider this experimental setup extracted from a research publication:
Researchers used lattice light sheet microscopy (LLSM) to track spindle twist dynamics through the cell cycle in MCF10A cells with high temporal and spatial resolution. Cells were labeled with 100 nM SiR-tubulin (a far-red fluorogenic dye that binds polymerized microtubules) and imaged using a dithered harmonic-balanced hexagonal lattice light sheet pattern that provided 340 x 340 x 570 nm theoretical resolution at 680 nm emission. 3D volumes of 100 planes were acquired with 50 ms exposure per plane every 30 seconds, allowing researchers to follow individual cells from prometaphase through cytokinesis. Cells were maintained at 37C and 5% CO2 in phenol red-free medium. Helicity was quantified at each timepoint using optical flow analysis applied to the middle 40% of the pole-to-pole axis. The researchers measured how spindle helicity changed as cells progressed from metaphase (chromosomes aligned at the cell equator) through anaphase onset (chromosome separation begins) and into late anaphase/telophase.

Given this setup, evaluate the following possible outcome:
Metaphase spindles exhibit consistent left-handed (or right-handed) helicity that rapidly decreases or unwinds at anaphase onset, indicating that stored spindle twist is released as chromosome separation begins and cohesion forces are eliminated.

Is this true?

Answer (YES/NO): NO